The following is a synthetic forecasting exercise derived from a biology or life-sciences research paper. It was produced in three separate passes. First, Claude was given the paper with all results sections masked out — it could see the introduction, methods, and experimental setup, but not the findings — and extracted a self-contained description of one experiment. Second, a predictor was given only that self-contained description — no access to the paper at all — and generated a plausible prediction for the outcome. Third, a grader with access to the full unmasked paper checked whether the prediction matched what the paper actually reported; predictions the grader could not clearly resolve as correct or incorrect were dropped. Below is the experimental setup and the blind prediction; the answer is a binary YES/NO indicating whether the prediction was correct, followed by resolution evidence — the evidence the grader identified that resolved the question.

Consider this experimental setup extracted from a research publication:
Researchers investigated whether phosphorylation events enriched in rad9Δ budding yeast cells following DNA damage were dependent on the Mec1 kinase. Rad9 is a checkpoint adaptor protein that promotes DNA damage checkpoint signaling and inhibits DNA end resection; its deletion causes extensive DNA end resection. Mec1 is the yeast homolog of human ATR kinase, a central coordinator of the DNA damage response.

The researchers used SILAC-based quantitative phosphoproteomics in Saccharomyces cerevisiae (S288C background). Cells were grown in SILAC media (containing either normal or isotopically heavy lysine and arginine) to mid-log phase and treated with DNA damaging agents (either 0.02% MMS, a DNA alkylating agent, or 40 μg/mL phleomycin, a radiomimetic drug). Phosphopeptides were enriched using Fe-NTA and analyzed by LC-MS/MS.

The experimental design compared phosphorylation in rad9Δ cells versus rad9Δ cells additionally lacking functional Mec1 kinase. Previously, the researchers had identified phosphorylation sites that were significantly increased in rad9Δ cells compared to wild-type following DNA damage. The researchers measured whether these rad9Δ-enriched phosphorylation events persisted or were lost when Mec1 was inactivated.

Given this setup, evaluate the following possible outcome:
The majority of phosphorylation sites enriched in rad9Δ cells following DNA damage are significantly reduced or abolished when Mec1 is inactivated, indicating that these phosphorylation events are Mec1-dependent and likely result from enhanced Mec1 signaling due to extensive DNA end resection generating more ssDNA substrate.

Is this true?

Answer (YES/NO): YES